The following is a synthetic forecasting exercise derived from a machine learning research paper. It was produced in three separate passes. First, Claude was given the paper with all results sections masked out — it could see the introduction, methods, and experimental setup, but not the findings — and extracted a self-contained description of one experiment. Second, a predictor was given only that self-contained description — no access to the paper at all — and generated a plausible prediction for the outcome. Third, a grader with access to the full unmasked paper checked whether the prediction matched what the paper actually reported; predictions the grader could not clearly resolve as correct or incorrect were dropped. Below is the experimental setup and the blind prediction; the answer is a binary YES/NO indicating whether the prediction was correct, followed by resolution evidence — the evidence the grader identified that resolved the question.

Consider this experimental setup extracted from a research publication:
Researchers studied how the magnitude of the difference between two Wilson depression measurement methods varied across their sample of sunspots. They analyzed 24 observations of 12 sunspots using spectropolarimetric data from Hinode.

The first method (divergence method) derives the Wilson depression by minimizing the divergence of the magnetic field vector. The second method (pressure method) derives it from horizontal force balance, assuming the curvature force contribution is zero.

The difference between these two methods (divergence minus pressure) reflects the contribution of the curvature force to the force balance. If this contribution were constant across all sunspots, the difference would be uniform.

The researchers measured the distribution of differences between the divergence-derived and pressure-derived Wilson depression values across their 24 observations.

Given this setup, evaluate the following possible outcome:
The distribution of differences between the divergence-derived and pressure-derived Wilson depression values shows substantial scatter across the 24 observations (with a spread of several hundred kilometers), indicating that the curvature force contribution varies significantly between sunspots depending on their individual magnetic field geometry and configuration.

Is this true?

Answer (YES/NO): NO